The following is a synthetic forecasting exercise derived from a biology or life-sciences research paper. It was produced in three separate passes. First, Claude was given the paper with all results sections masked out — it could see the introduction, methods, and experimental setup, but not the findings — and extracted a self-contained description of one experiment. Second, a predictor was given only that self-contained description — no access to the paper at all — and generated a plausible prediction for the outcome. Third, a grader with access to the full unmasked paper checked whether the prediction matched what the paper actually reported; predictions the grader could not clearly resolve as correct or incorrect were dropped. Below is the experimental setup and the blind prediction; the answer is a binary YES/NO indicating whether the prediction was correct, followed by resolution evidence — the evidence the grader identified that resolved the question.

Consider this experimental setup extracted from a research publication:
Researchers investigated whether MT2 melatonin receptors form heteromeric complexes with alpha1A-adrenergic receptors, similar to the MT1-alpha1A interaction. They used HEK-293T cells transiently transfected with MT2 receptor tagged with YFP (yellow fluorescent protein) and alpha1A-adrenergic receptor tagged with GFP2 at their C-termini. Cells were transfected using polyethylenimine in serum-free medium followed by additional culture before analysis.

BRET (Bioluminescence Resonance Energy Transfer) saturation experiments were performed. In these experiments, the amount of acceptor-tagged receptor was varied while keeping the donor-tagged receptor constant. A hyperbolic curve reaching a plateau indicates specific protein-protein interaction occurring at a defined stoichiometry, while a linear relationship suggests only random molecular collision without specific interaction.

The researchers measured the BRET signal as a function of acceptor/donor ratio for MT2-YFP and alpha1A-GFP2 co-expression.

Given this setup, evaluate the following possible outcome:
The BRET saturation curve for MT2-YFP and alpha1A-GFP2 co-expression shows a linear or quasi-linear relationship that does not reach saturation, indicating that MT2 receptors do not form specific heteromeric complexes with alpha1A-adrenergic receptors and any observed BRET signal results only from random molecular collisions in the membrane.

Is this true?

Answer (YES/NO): NO